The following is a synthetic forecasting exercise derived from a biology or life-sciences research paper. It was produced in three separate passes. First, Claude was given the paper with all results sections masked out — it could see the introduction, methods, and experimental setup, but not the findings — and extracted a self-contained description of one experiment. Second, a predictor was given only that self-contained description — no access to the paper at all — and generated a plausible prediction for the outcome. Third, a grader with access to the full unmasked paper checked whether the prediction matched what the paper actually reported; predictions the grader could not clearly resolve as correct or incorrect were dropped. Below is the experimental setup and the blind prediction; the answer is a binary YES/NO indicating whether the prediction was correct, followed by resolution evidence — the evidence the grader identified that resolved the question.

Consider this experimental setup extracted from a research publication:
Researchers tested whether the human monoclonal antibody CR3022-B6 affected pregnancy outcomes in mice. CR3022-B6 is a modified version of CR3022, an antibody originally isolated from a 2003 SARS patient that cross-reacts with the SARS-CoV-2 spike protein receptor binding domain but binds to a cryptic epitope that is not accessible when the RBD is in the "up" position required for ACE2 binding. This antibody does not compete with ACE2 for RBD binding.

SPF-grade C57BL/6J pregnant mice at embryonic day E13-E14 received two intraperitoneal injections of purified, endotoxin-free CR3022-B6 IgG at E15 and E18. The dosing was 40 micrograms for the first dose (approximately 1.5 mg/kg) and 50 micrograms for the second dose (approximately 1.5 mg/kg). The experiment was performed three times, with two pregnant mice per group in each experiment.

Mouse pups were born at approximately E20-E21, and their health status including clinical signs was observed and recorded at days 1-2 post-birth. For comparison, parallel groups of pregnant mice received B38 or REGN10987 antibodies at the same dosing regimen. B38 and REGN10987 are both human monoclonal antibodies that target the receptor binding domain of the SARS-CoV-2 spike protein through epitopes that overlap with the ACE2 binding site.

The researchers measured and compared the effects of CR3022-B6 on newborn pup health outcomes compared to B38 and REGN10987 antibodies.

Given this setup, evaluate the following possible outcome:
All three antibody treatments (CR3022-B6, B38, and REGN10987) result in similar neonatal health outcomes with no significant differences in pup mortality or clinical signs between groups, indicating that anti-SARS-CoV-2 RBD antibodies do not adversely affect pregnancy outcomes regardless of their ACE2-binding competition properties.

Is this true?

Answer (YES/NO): NO